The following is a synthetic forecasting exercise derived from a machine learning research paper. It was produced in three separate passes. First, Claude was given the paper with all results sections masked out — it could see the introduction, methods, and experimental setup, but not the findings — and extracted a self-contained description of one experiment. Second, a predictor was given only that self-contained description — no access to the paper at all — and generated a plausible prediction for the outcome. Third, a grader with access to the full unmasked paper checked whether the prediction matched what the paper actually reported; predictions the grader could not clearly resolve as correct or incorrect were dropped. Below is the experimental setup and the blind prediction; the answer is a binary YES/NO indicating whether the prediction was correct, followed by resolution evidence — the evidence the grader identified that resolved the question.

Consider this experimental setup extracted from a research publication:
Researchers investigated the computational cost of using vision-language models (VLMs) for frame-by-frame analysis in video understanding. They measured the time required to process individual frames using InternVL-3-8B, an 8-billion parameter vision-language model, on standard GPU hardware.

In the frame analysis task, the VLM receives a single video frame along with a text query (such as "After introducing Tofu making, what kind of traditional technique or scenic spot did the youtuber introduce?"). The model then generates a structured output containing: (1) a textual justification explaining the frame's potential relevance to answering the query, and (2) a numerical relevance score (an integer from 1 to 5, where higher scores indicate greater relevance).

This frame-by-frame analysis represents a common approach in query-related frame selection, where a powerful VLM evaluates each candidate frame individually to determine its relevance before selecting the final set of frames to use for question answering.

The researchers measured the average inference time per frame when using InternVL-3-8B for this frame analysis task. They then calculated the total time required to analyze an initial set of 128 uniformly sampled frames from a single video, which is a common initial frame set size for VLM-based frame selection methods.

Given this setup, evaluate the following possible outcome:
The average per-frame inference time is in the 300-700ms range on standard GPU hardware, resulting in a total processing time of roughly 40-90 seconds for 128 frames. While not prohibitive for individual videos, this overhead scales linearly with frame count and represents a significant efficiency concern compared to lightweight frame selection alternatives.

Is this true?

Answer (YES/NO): NO